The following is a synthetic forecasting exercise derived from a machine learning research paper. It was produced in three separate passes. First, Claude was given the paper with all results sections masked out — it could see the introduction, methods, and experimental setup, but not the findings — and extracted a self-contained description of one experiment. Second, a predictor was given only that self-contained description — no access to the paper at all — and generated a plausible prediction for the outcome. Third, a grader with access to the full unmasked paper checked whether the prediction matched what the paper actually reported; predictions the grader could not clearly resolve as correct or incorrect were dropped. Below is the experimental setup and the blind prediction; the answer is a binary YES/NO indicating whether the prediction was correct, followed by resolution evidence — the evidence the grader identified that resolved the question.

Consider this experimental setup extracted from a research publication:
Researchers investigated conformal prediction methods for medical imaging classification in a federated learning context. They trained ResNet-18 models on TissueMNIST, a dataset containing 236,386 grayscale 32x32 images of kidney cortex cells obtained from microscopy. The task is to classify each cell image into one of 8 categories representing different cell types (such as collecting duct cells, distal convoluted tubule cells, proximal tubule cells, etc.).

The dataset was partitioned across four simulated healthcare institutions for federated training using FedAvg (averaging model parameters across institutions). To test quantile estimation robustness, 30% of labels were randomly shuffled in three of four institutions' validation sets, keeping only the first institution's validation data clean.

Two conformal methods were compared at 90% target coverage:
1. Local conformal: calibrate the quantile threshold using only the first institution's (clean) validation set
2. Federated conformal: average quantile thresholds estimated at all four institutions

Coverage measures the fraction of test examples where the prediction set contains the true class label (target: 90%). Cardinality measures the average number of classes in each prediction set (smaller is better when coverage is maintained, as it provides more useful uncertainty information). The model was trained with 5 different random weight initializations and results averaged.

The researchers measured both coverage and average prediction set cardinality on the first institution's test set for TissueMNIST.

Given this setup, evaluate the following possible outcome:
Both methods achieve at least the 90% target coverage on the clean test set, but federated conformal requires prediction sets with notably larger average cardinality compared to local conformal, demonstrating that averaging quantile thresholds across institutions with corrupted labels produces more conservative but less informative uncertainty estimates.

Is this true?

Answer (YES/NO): NO